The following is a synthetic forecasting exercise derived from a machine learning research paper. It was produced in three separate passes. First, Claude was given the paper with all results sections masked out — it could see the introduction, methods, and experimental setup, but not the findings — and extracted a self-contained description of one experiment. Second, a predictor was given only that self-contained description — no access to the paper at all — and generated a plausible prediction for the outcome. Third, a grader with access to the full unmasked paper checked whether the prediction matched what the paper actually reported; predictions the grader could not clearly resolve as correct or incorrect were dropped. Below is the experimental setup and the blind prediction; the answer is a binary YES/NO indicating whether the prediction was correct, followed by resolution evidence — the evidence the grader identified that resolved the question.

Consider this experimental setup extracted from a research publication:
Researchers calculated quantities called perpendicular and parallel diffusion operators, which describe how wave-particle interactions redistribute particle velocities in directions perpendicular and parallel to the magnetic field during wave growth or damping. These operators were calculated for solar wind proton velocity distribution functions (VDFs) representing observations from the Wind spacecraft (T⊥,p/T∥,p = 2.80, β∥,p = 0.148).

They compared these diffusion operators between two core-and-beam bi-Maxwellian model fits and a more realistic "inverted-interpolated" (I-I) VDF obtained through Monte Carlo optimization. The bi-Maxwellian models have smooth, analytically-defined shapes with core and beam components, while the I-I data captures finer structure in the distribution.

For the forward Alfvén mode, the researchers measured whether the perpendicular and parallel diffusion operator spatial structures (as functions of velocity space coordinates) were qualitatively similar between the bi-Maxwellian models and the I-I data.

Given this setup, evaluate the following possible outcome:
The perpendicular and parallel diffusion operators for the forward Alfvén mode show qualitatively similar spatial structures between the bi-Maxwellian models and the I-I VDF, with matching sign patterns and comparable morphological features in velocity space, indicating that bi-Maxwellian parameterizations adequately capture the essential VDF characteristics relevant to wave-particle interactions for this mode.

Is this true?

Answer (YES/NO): NO